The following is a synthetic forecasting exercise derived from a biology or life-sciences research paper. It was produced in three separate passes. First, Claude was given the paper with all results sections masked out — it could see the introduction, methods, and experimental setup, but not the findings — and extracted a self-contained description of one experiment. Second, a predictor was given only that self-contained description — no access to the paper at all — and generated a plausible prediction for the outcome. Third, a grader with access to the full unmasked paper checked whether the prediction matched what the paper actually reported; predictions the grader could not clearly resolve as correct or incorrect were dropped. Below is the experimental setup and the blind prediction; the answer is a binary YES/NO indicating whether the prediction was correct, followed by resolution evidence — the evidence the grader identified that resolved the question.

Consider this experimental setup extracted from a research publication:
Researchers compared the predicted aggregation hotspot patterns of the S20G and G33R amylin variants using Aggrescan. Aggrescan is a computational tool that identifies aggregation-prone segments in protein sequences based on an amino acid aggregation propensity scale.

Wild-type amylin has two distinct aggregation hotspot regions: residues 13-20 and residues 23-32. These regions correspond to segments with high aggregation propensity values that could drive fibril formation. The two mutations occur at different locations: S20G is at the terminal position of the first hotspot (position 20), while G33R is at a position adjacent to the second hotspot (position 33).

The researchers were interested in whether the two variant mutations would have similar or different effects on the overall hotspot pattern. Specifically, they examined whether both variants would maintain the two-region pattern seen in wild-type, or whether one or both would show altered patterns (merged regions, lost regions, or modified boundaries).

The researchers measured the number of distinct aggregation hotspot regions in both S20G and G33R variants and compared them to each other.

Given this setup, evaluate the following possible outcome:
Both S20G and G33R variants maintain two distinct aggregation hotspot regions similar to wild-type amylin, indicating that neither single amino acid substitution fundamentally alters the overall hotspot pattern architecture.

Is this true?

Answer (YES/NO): YES